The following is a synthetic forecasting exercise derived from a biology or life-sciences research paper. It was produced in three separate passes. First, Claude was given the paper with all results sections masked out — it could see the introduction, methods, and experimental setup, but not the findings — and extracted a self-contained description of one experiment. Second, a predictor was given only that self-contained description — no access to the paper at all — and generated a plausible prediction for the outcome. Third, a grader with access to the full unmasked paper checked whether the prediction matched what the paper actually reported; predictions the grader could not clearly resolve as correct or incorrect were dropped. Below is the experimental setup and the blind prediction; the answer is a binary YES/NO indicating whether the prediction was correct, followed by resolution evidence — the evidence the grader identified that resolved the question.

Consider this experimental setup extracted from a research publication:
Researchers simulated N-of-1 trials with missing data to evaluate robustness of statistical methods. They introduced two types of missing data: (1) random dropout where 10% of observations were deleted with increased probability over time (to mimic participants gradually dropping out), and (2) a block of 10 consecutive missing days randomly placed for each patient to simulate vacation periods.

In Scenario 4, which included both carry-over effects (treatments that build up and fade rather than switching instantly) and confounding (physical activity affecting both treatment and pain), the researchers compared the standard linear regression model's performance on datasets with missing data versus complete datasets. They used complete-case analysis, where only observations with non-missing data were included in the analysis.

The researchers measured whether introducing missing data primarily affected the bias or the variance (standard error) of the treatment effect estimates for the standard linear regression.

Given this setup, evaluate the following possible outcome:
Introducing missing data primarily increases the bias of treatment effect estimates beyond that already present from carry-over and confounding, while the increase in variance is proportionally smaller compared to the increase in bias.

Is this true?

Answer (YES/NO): NO